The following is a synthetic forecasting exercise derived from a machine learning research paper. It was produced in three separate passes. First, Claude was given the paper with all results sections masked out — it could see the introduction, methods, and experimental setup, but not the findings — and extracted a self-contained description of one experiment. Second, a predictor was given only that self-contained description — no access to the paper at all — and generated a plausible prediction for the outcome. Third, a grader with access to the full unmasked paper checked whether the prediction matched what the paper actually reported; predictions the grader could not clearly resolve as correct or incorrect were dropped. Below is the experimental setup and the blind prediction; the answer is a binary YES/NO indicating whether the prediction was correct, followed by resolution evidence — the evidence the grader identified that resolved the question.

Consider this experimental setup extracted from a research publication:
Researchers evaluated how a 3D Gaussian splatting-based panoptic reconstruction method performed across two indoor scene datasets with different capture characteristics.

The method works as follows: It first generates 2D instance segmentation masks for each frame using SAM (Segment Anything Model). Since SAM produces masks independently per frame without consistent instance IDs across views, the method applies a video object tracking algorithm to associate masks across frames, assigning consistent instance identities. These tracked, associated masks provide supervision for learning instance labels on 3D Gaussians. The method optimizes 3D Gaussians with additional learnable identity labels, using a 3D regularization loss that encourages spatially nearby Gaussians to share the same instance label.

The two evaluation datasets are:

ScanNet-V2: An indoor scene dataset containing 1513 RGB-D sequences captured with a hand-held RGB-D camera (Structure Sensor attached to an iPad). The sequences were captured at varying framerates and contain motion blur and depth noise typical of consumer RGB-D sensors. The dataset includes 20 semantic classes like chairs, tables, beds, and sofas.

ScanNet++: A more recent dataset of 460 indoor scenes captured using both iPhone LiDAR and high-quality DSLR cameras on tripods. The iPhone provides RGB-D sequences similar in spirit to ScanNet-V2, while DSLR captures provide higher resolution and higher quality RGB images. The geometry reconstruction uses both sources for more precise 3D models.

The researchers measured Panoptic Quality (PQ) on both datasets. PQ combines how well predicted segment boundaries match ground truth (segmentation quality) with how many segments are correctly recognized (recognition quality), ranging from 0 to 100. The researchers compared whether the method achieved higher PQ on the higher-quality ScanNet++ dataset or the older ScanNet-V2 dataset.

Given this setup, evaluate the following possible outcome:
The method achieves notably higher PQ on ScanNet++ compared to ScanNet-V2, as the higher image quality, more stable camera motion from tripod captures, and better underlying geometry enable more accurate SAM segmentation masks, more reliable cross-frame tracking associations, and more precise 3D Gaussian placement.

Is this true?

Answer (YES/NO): NO